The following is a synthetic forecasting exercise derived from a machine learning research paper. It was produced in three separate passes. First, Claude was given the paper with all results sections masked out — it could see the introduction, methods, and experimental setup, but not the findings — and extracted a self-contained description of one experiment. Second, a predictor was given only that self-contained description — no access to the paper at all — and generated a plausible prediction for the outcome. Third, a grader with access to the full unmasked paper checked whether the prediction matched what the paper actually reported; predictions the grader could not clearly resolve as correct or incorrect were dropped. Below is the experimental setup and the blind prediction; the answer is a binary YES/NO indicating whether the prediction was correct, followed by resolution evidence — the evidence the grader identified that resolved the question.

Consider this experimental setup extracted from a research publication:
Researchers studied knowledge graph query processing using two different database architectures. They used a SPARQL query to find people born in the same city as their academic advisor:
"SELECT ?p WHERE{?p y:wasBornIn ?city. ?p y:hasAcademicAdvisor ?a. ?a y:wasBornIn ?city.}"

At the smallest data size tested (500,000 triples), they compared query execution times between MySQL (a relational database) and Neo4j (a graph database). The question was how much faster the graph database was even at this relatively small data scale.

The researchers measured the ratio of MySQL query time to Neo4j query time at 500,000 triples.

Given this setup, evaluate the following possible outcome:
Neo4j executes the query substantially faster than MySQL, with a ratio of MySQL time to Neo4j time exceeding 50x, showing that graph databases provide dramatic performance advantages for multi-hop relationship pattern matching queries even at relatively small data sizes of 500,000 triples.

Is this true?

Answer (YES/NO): NO